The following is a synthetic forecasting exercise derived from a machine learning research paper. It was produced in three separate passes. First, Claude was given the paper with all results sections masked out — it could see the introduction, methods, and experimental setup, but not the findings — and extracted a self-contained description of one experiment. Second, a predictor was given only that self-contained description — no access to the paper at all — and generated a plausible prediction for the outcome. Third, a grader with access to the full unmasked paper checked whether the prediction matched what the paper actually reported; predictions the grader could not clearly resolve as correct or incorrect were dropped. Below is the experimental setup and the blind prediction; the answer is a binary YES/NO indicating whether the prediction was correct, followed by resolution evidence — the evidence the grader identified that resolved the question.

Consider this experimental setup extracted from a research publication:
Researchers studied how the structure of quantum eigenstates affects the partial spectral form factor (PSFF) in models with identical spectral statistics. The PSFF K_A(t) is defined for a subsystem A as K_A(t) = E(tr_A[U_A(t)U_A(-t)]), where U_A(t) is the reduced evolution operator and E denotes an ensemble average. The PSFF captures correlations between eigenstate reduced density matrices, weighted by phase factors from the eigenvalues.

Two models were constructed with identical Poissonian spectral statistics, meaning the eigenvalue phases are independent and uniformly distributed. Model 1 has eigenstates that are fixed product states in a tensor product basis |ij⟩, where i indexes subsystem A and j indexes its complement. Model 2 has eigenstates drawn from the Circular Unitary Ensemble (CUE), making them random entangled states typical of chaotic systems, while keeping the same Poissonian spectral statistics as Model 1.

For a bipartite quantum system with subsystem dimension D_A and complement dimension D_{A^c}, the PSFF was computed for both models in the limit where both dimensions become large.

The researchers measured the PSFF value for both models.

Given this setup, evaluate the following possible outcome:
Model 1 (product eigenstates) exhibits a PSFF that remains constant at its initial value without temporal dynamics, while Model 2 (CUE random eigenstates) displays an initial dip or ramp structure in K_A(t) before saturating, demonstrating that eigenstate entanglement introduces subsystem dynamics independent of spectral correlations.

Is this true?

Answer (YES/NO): NO